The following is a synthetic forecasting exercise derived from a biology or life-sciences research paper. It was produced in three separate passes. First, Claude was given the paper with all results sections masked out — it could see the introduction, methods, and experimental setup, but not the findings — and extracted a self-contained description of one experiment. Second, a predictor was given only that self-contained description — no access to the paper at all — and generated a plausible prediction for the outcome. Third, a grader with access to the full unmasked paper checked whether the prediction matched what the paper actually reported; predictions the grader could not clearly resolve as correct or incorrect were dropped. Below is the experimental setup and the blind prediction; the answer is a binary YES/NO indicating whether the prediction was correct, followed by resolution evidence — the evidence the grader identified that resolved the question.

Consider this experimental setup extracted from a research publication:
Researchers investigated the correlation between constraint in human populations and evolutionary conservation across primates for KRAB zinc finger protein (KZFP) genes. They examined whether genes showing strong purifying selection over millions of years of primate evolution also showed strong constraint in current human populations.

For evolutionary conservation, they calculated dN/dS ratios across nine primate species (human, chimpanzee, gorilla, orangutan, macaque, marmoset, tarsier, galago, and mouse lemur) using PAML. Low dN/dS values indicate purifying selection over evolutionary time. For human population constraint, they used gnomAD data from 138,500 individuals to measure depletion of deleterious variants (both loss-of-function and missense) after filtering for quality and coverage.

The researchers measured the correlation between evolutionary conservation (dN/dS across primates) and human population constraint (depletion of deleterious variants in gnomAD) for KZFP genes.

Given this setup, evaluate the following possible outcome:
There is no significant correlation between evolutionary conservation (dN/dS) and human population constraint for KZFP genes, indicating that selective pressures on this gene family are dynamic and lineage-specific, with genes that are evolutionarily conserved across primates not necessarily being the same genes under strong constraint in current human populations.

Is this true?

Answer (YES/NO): NO